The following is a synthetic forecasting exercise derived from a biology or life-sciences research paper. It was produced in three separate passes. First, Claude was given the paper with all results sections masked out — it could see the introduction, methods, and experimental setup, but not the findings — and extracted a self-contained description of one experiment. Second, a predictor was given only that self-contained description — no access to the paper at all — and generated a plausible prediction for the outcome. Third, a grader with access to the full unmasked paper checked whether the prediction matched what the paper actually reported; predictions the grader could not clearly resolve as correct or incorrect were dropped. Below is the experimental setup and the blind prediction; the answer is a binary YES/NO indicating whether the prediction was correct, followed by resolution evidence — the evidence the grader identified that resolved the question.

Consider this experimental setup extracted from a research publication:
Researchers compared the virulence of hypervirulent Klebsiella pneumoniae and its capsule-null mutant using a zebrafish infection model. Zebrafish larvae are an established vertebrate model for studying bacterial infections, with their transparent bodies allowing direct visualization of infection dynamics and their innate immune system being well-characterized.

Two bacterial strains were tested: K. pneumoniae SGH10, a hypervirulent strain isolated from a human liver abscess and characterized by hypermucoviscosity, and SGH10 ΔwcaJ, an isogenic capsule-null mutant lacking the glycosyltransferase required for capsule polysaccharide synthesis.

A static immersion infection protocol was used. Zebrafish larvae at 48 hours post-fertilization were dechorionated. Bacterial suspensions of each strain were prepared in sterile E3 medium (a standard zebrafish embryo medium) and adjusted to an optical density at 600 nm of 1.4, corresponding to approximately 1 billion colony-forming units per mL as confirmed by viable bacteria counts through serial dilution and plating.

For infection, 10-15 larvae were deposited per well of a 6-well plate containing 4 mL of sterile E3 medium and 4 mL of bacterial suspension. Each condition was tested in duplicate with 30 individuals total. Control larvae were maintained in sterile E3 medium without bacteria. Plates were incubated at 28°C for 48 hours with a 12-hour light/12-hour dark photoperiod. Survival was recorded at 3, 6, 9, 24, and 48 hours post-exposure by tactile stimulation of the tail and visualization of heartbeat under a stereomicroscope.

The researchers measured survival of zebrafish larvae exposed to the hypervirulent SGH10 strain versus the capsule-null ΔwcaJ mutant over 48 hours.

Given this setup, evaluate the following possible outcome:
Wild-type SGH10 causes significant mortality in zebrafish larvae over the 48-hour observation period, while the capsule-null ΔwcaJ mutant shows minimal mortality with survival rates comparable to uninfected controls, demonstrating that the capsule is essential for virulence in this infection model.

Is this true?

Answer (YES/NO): YES